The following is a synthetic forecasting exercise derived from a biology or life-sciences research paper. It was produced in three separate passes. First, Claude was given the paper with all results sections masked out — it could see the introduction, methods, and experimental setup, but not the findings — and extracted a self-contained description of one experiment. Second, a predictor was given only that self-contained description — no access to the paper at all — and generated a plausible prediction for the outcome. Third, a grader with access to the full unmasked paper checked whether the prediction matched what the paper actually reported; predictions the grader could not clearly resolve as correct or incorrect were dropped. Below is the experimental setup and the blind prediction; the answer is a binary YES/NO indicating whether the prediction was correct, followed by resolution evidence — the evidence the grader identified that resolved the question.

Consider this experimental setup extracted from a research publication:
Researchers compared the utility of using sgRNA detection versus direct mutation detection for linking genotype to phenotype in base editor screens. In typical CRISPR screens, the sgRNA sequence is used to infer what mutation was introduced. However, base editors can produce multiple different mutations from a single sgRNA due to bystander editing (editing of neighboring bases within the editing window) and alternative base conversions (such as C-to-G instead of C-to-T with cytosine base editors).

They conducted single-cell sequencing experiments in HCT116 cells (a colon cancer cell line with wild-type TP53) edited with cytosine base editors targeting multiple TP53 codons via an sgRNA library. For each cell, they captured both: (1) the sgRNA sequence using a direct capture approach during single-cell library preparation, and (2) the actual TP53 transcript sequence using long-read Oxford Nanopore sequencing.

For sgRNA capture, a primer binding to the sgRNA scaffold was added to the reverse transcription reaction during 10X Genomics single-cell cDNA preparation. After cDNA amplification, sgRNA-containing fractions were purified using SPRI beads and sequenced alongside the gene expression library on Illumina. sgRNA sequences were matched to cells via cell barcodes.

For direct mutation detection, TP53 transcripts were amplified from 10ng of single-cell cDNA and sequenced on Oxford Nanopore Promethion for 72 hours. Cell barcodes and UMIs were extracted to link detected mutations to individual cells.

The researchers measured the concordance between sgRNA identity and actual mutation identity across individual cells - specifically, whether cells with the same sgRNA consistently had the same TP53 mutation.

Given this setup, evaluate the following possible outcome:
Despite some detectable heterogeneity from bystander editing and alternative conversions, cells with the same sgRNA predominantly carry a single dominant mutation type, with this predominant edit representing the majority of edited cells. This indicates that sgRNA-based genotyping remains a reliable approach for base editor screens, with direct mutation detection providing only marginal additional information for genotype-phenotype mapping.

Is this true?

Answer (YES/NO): NO